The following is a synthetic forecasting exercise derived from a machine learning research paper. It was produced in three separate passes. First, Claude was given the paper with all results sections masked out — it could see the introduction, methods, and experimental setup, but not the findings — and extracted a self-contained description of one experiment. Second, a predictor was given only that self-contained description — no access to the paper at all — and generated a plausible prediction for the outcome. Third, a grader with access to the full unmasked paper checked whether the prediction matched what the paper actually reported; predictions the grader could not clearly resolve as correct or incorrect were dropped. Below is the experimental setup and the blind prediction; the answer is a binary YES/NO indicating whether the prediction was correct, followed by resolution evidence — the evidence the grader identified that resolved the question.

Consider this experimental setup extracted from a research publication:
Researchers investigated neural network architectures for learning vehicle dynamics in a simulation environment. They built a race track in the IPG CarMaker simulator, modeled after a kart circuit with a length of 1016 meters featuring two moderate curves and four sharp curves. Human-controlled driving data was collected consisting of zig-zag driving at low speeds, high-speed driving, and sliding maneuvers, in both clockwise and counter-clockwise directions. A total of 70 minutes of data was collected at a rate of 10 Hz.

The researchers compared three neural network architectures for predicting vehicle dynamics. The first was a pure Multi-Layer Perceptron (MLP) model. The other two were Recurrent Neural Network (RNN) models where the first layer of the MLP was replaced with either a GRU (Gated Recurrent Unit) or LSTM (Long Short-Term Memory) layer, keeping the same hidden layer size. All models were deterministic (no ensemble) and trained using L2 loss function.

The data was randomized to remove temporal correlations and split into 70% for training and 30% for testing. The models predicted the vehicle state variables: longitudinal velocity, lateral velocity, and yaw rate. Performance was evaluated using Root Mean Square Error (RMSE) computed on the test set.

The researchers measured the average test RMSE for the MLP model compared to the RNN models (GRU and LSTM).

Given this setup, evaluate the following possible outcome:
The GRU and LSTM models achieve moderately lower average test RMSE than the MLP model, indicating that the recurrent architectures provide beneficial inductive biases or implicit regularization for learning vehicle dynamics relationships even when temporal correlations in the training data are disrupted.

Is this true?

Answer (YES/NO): NO